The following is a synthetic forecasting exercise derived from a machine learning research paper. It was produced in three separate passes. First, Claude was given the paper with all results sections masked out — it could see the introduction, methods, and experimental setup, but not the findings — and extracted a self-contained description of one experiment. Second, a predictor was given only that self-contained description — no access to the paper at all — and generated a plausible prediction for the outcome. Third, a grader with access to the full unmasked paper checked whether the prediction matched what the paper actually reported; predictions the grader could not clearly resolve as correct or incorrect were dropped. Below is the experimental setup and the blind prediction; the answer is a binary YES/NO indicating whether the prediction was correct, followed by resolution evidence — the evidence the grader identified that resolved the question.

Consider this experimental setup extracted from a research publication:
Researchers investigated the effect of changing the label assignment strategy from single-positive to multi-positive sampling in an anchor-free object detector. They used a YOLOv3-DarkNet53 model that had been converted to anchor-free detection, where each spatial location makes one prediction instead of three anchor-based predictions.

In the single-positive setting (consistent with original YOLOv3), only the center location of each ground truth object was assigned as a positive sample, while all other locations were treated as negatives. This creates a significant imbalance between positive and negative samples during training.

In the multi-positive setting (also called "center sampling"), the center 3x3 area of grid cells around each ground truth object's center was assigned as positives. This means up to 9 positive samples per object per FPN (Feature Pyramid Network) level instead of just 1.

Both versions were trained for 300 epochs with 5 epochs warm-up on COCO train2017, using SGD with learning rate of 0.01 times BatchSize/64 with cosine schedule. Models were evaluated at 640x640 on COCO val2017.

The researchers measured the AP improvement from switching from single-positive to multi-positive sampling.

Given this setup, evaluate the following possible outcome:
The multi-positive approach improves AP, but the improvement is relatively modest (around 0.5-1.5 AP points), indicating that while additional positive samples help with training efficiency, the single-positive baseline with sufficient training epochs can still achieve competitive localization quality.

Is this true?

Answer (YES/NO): NO